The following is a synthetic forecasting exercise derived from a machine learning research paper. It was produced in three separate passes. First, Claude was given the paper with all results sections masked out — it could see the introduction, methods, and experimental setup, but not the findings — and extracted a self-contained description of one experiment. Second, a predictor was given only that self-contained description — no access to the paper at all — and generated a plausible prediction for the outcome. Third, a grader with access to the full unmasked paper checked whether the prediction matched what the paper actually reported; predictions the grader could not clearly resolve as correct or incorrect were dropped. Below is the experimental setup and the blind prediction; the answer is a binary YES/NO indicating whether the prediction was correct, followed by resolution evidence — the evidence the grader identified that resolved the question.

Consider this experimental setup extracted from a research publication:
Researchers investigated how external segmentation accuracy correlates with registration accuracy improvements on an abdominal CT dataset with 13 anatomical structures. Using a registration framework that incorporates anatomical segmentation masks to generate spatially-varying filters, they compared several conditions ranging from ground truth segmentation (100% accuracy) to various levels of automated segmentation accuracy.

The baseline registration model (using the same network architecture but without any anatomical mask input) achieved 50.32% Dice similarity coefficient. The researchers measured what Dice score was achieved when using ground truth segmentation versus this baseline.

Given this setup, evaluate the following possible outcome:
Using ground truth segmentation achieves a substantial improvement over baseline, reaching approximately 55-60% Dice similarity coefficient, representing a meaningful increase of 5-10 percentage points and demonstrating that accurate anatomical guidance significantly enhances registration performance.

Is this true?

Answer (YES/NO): NO